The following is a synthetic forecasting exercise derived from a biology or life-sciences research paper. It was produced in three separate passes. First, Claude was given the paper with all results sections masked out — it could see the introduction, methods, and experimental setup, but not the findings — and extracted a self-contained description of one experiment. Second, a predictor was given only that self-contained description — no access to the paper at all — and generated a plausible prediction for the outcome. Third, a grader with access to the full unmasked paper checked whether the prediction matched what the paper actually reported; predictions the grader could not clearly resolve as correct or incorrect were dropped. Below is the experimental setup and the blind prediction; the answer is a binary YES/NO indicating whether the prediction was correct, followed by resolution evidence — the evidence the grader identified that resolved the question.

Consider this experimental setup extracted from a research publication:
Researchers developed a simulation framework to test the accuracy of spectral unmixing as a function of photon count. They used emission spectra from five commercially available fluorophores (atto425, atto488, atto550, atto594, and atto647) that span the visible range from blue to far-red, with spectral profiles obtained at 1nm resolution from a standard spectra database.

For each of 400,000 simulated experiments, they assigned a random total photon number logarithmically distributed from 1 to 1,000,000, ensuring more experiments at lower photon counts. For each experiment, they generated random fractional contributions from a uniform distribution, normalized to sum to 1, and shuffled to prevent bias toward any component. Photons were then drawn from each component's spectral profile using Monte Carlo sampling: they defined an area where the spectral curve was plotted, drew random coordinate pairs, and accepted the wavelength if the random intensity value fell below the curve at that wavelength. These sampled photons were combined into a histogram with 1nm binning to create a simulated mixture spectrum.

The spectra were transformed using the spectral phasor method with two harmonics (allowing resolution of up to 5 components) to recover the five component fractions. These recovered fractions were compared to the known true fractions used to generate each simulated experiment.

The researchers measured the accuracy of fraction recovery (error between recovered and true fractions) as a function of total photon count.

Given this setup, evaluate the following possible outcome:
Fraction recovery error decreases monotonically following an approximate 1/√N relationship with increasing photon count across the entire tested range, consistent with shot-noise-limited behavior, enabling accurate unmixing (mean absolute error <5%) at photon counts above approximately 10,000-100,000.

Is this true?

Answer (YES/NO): NO